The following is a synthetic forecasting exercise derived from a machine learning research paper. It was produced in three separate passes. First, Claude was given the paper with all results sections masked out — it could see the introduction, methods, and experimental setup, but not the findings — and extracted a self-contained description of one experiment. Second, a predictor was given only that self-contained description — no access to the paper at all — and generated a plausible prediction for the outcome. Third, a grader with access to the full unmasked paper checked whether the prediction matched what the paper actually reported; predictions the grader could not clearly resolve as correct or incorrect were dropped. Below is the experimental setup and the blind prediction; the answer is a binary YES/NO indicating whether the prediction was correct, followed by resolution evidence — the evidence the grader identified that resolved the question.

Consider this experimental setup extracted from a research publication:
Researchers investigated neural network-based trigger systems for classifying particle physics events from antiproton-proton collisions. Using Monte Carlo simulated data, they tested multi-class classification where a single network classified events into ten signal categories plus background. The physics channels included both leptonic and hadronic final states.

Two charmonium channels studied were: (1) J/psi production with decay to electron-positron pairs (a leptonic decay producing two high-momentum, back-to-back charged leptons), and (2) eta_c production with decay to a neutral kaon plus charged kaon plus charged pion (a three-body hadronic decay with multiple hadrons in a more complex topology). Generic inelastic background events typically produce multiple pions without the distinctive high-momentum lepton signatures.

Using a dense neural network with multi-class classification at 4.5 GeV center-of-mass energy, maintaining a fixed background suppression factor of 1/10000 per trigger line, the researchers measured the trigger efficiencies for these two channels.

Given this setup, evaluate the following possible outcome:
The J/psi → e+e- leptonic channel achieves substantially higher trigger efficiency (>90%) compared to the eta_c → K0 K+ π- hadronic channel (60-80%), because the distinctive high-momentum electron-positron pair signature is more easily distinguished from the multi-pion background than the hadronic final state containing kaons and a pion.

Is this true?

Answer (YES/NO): NO